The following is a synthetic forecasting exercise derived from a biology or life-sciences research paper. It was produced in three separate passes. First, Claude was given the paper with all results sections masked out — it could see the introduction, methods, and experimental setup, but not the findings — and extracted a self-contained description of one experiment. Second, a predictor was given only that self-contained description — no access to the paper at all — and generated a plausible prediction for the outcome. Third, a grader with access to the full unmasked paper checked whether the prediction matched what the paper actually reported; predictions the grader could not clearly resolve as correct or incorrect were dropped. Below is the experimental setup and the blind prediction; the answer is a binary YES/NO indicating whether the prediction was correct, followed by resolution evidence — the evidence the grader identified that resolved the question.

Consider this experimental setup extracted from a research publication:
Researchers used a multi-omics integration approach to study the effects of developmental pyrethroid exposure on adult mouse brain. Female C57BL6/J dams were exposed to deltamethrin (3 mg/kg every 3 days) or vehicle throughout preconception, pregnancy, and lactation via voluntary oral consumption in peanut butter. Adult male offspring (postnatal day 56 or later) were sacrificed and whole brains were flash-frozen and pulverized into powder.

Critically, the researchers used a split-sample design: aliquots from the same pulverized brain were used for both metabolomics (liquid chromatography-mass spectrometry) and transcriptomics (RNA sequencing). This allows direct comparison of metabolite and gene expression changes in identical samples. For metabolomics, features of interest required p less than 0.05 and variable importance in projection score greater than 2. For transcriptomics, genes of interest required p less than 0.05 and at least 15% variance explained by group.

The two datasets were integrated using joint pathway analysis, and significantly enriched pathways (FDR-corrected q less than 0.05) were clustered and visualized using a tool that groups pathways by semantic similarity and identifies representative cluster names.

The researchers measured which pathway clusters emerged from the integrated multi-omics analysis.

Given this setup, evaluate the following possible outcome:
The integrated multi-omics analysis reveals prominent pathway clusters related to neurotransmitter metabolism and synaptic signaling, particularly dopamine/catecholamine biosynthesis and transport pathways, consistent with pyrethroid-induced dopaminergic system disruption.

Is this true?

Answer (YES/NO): YES